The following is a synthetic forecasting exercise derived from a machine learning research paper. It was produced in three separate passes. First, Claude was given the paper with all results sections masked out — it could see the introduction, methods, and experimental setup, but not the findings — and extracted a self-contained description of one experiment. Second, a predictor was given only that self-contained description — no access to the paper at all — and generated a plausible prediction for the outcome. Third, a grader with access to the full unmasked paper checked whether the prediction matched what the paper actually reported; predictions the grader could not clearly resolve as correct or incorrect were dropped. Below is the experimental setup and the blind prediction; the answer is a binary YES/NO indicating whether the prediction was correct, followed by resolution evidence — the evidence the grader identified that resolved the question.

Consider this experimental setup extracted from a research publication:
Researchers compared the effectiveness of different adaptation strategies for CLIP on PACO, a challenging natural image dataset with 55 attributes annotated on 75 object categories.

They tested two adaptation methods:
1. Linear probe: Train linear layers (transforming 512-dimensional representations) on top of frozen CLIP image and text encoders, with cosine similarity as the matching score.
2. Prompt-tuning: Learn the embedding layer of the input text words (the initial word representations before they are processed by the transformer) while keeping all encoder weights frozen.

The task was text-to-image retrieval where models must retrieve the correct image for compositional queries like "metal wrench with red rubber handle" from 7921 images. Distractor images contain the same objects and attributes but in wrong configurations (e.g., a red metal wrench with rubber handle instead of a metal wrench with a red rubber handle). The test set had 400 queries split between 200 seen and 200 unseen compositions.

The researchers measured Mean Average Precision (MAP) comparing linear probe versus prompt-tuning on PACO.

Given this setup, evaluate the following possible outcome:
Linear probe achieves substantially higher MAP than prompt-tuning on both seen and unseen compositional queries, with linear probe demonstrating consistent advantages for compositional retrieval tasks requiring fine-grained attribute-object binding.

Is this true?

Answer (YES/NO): NO